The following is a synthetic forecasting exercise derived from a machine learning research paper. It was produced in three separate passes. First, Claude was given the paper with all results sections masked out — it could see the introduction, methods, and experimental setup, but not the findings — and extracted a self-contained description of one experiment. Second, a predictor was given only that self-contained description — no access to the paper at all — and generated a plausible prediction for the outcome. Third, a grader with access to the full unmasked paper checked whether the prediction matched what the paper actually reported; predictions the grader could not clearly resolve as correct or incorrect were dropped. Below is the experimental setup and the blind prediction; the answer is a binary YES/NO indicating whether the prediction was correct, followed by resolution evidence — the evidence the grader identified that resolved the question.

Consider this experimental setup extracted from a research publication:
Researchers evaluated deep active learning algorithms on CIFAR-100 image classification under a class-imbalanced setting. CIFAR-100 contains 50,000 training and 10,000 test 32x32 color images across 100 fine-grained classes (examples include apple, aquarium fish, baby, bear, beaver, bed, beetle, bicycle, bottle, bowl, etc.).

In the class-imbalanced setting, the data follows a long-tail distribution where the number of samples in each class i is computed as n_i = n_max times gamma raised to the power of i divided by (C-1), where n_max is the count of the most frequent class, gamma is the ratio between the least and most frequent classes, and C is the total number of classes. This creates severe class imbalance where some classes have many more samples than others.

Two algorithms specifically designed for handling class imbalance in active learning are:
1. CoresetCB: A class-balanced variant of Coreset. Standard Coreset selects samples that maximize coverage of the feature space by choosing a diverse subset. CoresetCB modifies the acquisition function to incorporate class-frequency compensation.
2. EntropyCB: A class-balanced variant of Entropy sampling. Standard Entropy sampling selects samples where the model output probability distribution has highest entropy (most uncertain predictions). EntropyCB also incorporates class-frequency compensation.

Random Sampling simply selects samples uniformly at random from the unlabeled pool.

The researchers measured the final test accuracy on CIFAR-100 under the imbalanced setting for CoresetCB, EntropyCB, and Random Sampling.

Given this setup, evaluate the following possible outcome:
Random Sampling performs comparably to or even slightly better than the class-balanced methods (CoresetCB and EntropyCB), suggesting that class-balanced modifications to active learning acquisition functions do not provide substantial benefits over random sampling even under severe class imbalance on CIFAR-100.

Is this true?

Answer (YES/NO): NO